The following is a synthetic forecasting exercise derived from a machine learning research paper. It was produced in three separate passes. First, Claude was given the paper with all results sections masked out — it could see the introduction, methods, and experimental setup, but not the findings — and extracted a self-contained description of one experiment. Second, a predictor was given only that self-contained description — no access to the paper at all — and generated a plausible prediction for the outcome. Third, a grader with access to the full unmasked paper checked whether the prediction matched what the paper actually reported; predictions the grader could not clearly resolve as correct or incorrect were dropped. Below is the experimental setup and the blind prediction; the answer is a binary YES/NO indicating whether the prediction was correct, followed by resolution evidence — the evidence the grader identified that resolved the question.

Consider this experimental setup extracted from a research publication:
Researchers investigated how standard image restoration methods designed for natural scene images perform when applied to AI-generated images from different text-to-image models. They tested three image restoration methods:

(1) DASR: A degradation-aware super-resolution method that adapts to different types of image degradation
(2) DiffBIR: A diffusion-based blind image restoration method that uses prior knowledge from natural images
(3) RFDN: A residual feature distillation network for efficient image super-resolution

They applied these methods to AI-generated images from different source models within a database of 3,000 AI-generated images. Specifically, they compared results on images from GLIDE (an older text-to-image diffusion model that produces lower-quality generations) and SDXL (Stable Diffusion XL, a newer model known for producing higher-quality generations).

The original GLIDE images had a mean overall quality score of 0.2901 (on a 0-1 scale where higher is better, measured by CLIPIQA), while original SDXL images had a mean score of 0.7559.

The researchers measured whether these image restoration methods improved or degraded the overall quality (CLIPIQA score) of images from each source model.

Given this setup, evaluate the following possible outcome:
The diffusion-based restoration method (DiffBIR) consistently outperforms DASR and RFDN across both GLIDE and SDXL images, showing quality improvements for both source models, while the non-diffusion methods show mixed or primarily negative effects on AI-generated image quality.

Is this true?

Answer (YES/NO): NO